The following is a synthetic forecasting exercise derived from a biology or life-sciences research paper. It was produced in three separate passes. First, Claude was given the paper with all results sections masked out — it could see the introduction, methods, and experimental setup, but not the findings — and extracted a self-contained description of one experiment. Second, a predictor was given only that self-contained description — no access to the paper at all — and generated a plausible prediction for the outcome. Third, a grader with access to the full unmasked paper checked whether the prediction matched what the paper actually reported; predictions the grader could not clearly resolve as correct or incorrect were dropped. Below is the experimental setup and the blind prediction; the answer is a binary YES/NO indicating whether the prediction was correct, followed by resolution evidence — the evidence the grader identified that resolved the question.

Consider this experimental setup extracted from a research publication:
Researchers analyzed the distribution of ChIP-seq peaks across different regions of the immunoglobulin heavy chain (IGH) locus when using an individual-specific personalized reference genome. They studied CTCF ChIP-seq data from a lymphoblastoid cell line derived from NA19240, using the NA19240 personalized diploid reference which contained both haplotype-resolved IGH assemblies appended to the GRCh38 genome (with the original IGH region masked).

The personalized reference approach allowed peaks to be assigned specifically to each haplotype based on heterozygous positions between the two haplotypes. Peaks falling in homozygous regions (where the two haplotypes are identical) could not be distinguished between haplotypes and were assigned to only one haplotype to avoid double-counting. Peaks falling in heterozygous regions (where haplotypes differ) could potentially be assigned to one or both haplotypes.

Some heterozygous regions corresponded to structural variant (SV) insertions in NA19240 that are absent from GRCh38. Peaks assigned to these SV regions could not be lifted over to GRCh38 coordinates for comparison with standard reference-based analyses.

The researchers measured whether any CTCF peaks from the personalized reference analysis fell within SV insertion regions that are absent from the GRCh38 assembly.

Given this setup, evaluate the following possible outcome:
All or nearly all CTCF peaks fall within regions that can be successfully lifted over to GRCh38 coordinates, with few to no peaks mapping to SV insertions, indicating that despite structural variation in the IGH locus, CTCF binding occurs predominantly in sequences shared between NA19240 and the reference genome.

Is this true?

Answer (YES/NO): NO